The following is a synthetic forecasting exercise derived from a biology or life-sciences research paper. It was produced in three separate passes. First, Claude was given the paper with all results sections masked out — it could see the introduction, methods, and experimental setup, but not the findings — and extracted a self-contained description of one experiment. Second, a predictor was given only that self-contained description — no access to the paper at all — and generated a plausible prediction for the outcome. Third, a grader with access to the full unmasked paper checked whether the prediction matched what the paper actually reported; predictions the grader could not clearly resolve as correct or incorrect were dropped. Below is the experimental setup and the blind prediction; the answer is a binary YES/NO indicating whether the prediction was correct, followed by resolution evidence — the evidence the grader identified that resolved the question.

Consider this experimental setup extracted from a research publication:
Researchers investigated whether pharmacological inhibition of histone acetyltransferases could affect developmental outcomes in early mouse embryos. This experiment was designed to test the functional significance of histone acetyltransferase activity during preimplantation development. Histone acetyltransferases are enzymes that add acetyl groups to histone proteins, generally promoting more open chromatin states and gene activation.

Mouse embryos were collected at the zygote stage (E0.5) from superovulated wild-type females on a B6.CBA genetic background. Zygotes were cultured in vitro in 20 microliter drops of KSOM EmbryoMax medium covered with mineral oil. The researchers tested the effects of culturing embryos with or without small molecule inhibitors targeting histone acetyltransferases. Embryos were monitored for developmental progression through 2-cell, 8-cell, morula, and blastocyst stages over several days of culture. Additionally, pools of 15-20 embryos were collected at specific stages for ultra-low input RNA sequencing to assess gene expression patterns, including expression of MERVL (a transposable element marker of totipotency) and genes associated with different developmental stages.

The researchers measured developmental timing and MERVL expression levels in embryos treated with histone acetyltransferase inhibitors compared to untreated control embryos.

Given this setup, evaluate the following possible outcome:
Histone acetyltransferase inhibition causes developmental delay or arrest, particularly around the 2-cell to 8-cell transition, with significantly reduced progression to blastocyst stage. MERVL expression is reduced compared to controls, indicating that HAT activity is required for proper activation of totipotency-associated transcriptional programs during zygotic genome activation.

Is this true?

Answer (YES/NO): NO